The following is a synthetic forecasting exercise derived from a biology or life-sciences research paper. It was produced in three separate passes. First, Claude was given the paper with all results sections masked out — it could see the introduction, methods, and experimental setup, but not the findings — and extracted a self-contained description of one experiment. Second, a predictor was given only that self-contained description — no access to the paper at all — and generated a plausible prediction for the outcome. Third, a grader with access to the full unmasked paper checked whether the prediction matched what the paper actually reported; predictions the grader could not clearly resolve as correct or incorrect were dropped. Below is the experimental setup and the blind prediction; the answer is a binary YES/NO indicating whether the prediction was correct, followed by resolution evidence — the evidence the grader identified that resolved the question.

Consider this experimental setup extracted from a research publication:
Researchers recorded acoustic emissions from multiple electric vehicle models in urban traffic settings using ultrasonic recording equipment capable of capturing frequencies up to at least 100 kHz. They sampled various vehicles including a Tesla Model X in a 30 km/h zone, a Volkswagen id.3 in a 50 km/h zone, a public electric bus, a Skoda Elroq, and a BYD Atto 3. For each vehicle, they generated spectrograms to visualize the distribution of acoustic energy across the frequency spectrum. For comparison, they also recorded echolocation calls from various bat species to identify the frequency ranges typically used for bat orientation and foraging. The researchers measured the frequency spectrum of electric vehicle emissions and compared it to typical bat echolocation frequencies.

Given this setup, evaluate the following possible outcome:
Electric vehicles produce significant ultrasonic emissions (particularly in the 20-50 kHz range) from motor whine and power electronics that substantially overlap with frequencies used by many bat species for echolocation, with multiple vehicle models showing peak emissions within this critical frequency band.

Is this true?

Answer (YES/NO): NO